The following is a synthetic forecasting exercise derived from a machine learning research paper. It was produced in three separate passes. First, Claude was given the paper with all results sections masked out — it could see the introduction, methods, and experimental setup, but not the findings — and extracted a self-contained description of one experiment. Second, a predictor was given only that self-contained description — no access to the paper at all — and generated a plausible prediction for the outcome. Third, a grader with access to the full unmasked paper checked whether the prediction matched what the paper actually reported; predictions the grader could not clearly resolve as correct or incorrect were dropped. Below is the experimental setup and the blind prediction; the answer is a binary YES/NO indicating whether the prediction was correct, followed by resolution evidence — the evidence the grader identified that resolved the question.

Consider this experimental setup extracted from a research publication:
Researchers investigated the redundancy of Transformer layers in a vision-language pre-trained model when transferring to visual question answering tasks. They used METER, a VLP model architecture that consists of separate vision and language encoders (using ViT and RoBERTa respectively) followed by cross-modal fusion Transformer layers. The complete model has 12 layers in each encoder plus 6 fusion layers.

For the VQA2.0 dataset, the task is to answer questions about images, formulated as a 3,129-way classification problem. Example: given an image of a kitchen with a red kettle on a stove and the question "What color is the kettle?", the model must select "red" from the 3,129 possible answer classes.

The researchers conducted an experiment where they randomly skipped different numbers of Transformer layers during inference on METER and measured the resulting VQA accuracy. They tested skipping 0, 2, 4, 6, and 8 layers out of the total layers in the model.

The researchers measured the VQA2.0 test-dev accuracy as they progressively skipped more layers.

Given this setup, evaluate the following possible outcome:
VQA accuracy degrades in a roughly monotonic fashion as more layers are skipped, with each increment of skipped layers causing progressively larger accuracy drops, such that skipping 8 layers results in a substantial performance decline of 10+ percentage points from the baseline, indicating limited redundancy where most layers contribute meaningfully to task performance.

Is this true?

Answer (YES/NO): NO